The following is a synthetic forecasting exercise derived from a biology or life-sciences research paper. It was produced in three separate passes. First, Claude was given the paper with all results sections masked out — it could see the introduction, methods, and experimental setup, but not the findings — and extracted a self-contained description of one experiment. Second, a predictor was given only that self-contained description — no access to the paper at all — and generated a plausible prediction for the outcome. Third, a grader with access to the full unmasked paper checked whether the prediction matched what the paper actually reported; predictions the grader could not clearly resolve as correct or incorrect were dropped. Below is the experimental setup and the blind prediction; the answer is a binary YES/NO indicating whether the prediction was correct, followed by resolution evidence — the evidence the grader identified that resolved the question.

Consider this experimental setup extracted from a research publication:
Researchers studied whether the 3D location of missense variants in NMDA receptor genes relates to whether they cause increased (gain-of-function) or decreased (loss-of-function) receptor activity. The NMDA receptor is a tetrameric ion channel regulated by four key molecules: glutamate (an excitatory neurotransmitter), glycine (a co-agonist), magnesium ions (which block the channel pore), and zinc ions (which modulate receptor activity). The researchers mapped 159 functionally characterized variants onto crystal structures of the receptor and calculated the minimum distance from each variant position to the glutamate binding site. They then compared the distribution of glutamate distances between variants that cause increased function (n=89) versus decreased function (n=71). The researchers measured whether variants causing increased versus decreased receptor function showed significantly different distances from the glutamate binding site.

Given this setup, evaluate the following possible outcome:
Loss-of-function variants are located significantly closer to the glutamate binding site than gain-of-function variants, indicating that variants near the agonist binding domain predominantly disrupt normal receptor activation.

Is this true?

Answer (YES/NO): YES